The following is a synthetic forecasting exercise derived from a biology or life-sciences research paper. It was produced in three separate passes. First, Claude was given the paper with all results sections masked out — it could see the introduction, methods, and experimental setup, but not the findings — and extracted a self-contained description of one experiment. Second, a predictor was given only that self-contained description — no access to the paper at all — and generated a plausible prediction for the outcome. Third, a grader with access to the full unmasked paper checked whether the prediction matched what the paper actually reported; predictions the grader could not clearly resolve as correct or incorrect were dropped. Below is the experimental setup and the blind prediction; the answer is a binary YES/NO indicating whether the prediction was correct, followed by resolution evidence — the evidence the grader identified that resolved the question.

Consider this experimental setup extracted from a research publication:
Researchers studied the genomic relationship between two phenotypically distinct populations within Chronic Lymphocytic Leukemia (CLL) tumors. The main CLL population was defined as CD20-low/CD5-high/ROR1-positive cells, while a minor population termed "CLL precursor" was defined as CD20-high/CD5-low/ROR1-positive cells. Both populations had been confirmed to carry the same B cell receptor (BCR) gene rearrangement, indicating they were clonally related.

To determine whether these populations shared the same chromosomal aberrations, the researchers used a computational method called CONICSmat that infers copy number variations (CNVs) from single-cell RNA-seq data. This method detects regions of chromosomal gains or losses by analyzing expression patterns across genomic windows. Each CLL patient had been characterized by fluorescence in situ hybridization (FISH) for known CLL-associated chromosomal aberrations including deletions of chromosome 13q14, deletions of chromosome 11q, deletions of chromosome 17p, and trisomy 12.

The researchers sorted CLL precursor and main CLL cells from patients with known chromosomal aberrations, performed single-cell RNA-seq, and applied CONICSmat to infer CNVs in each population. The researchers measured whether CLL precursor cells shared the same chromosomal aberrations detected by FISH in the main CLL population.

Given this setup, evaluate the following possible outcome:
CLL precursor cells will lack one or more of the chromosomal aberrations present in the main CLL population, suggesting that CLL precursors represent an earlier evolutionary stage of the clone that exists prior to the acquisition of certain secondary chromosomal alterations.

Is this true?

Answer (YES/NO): YES